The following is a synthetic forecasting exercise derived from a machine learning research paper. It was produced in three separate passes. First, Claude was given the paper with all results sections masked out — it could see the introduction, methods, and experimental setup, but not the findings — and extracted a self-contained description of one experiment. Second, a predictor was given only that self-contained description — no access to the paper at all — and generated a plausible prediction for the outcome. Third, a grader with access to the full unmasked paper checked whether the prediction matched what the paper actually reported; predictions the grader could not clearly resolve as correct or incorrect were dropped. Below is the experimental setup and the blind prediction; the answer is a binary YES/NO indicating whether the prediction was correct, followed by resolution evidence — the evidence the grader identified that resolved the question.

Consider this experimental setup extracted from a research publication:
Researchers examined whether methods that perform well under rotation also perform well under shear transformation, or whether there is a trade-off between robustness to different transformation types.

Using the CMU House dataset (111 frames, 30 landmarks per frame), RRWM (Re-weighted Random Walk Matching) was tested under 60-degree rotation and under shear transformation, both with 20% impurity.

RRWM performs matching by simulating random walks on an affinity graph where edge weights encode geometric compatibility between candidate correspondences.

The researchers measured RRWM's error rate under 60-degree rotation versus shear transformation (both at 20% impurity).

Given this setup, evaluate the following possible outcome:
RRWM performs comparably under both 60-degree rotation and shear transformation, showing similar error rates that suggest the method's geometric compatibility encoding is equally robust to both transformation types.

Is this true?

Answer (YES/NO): NO